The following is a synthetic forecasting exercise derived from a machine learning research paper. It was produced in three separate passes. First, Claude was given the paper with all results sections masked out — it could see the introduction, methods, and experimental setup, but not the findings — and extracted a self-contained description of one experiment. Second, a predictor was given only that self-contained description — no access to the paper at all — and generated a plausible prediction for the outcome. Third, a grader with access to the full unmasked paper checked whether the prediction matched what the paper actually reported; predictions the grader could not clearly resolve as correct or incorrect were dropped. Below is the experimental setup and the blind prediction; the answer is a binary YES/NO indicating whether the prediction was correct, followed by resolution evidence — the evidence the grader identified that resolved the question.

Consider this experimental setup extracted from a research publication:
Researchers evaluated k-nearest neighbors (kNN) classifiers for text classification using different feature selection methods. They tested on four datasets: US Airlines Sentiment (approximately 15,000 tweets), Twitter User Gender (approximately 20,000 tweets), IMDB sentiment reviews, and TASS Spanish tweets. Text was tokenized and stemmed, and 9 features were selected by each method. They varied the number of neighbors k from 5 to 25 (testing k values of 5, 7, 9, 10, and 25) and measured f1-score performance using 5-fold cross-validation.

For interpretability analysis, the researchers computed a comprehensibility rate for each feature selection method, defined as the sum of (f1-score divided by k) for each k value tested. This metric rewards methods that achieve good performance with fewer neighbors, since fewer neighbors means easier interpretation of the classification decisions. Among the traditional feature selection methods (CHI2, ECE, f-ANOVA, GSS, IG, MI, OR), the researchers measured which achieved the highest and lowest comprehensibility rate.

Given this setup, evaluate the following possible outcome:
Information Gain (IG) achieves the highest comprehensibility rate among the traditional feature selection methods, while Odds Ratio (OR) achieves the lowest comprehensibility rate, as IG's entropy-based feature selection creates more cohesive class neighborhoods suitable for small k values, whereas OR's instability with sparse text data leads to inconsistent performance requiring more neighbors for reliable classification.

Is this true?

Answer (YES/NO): NO